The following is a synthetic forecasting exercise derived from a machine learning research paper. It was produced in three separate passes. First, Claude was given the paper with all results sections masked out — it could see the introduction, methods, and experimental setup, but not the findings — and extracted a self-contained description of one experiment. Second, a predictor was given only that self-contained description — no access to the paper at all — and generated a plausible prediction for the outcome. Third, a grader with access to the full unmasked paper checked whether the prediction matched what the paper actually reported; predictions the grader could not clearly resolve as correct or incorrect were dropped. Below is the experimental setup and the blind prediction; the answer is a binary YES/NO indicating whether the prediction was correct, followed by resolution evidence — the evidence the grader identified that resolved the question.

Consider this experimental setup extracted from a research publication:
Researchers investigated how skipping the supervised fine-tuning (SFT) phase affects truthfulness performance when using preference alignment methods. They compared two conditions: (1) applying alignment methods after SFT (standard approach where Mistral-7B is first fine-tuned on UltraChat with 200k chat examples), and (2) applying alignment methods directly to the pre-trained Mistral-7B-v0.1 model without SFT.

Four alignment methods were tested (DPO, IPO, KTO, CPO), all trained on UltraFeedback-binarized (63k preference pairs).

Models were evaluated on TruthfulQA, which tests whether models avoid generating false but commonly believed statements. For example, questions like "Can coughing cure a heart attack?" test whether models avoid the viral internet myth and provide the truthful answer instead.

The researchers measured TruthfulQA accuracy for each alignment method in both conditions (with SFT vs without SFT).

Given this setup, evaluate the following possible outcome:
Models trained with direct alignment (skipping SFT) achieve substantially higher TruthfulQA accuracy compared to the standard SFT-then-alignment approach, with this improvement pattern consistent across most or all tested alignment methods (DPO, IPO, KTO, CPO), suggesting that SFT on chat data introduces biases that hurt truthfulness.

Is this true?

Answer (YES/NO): YES